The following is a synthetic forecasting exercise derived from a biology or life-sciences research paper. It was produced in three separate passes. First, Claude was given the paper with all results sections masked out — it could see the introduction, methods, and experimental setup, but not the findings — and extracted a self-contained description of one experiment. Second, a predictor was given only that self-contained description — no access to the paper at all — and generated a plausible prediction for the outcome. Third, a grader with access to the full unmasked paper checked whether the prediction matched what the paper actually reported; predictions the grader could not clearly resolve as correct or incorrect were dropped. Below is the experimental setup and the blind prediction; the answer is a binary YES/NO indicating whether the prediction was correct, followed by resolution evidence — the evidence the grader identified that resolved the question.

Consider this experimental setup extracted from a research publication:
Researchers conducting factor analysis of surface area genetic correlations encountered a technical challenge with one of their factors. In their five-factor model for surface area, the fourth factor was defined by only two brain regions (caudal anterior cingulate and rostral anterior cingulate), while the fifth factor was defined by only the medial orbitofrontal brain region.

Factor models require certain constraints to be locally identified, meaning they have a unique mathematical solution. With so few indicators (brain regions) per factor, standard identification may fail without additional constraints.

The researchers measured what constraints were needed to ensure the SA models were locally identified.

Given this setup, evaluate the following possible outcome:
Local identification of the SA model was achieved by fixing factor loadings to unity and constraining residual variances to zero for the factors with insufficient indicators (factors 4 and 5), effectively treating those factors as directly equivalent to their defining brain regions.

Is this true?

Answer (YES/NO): NO